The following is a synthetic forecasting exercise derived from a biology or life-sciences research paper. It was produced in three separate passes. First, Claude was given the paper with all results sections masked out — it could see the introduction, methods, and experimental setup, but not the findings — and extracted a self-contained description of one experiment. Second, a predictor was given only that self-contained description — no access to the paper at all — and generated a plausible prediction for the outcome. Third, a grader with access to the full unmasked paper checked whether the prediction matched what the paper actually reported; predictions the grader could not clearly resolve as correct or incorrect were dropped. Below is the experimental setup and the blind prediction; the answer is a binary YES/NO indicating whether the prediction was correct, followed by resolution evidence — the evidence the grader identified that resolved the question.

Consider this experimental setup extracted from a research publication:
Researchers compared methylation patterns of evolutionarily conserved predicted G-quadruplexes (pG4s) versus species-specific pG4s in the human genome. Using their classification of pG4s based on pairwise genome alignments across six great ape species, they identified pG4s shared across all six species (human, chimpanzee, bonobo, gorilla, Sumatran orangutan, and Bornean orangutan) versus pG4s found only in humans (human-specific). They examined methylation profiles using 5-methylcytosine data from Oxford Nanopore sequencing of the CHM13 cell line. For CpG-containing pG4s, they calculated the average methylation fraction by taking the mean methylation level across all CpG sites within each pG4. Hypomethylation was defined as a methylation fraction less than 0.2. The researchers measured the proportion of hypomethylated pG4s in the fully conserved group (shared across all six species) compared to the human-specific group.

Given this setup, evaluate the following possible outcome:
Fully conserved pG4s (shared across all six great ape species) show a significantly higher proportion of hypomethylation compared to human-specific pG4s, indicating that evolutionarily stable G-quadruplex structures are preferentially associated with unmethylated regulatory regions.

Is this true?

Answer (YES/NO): NO